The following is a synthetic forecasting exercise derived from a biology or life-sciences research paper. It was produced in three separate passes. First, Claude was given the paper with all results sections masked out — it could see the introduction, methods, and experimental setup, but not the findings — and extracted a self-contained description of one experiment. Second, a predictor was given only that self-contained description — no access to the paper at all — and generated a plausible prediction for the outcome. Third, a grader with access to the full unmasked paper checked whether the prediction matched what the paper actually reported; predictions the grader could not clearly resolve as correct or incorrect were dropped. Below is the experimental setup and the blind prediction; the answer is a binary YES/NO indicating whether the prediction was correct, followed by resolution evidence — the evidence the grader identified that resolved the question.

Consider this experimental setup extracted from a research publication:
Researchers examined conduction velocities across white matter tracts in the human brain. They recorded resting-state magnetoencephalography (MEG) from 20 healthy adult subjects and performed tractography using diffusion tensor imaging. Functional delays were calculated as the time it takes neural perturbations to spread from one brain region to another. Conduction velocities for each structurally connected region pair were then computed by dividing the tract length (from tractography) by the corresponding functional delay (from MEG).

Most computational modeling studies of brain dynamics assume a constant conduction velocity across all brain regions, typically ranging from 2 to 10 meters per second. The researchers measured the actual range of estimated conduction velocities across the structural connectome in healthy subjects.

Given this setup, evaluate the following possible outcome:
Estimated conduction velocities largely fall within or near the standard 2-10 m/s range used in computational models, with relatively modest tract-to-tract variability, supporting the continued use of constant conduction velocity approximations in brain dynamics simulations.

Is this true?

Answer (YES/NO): NO